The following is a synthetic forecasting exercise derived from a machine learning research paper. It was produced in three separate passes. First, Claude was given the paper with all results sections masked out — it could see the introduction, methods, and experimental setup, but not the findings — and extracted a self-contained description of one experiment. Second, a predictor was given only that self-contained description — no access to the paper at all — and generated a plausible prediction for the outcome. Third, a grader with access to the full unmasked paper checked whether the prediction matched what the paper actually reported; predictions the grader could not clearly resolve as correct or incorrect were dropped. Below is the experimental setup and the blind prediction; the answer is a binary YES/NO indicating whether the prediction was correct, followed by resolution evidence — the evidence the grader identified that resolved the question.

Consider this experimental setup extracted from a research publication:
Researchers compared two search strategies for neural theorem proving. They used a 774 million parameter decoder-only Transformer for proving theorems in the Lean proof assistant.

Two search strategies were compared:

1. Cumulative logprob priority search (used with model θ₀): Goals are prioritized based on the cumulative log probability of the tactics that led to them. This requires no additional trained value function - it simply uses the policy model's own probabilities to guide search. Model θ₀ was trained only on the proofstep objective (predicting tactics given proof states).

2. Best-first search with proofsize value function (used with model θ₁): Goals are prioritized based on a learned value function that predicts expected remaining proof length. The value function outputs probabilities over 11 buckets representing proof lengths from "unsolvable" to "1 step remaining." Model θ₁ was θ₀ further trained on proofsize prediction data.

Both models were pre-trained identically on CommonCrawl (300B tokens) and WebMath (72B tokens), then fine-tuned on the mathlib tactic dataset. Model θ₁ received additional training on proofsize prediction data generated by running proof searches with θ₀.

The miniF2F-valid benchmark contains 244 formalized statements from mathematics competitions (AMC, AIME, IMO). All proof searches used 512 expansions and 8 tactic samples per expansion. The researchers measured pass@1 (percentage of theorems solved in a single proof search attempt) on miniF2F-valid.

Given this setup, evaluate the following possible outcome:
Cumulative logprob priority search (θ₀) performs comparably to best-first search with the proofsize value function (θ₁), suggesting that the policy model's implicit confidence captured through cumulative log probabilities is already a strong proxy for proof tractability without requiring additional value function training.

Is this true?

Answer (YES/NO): YES